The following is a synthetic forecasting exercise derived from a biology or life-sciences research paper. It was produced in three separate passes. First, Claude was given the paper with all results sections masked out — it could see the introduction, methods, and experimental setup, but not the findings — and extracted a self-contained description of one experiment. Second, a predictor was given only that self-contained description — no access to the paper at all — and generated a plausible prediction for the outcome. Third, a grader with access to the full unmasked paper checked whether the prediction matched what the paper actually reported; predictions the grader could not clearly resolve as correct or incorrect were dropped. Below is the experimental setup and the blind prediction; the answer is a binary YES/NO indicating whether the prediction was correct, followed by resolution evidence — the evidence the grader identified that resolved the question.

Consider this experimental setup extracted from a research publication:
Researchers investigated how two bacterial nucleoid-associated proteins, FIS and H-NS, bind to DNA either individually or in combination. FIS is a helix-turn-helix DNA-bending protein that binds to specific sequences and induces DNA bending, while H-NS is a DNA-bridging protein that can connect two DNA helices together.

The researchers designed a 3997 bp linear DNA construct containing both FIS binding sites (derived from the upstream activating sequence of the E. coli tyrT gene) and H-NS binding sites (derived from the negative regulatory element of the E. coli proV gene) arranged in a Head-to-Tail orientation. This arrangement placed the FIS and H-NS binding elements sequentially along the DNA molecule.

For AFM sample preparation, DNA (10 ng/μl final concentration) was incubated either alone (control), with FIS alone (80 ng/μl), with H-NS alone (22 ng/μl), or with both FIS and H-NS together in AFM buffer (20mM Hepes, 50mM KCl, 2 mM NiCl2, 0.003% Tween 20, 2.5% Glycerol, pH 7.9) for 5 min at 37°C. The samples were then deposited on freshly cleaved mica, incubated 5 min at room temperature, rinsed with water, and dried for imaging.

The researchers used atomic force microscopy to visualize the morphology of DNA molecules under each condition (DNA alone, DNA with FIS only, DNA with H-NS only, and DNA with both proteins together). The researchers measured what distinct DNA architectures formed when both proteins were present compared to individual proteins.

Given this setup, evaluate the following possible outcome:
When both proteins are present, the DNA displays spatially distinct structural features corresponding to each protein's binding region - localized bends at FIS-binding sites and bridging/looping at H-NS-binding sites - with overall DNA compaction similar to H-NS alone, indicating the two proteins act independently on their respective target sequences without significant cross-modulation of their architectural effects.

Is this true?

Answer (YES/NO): NO